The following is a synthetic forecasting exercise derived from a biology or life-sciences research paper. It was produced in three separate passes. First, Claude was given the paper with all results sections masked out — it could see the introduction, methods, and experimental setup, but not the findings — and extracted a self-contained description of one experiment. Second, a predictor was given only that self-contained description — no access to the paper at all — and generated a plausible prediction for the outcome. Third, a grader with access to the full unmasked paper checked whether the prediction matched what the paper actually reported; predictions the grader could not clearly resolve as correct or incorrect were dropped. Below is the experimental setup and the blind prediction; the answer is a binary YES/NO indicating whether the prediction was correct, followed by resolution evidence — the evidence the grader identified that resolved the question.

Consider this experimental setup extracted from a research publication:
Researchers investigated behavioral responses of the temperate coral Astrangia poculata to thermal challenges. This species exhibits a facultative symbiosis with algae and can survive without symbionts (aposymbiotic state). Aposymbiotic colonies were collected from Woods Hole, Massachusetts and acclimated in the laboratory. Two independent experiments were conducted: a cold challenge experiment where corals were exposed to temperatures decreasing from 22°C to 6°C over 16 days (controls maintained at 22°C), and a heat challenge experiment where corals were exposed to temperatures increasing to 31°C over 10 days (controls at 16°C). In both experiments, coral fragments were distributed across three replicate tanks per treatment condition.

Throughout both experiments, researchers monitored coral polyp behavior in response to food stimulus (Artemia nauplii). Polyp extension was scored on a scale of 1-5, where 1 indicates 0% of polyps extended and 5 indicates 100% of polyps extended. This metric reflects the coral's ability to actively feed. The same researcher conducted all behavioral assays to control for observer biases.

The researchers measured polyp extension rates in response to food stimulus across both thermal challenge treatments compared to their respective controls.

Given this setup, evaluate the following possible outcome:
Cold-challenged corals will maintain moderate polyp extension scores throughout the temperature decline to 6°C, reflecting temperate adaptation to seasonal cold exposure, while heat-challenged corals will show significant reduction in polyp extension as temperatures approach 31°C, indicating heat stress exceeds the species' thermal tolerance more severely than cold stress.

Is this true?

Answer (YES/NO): NO